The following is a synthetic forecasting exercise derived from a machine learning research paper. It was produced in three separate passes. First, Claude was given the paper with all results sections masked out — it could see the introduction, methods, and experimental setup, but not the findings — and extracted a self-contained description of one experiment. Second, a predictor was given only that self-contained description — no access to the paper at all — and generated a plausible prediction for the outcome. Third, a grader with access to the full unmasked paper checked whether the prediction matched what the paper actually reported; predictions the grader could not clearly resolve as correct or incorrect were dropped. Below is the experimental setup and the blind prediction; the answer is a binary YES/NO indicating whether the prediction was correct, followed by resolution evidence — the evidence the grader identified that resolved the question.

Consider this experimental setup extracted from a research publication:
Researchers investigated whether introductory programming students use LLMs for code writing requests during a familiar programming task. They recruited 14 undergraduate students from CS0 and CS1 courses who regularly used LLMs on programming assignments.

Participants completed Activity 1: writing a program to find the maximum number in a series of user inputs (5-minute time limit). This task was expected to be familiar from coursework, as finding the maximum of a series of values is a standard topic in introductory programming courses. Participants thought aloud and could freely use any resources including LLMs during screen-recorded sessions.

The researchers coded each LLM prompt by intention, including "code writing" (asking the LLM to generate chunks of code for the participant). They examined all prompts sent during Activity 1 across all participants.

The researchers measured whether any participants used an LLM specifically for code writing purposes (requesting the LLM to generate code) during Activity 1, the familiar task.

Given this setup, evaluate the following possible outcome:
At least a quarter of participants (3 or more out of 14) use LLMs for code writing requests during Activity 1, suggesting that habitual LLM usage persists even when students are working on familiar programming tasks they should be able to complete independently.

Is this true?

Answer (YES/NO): NO